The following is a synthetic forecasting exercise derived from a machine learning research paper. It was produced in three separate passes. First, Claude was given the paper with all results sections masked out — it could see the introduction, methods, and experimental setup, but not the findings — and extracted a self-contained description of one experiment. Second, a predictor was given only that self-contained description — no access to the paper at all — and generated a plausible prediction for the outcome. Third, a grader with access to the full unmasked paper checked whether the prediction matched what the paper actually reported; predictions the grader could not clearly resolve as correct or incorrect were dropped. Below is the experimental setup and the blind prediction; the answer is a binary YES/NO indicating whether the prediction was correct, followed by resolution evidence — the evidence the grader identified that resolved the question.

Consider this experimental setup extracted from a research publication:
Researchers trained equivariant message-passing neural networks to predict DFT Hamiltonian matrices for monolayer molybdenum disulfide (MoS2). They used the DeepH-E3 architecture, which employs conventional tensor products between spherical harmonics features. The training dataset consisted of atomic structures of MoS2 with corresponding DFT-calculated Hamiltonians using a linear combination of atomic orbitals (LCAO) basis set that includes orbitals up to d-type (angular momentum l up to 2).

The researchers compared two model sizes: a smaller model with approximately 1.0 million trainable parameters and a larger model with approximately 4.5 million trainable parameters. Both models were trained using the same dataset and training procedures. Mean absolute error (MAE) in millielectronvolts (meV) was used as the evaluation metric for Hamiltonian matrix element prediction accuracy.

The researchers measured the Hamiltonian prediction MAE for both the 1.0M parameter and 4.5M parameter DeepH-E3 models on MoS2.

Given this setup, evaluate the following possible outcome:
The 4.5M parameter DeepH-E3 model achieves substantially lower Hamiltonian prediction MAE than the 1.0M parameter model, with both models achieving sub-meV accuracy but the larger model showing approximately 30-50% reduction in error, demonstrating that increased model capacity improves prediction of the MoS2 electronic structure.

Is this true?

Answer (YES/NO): NO